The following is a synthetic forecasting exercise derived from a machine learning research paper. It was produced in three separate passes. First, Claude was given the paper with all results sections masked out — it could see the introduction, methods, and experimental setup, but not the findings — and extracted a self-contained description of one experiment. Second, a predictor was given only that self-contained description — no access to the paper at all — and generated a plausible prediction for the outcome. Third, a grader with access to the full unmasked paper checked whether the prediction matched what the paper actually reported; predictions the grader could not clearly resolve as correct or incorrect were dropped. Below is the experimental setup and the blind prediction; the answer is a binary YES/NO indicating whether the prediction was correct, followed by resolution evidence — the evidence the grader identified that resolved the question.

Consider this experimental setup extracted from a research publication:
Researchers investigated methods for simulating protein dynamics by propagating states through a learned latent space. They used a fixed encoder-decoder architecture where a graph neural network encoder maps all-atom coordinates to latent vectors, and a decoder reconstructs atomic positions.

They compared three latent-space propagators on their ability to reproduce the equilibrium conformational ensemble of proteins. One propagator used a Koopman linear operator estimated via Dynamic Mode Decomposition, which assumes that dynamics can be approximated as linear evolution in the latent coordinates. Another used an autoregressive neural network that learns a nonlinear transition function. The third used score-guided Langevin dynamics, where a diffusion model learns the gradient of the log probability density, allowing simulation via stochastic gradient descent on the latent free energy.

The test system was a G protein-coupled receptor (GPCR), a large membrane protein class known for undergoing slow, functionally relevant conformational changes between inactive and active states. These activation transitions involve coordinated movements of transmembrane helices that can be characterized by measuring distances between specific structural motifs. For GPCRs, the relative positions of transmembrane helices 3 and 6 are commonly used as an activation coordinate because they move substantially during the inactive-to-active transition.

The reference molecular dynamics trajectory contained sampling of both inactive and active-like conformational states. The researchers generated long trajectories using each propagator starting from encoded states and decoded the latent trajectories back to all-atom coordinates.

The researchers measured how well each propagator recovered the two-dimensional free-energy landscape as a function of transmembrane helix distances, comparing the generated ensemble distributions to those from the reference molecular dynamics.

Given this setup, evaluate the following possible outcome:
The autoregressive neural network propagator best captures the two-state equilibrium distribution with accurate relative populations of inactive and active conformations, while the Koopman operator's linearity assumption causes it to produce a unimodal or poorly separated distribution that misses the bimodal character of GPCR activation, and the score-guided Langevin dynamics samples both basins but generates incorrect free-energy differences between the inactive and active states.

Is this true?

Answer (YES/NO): NO